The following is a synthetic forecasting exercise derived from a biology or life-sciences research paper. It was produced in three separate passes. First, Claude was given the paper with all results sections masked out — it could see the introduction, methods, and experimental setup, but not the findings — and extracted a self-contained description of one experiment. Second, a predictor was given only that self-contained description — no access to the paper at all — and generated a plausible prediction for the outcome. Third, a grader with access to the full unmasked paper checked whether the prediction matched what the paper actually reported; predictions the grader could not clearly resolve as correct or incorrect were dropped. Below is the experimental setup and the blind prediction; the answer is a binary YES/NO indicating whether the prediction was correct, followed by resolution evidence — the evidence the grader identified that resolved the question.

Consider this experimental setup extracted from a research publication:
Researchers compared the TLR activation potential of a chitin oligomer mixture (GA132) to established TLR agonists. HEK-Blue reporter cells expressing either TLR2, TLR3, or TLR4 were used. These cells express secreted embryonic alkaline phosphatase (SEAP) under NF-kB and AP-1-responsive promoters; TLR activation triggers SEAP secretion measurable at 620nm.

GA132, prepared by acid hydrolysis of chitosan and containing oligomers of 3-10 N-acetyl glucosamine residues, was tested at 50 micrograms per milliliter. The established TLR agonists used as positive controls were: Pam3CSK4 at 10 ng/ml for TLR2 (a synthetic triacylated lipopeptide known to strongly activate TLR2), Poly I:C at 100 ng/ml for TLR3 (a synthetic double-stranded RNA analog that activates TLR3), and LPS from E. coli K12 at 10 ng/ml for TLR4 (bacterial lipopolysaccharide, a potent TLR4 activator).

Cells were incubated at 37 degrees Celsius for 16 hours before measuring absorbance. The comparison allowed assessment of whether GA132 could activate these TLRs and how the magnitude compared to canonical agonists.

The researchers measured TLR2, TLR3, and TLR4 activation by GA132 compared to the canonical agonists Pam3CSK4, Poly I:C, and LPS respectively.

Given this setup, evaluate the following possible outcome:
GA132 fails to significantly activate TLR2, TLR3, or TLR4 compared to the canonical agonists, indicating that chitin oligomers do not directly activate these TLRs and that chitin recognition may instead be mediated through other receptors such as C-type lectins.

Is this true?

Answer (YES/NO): NO